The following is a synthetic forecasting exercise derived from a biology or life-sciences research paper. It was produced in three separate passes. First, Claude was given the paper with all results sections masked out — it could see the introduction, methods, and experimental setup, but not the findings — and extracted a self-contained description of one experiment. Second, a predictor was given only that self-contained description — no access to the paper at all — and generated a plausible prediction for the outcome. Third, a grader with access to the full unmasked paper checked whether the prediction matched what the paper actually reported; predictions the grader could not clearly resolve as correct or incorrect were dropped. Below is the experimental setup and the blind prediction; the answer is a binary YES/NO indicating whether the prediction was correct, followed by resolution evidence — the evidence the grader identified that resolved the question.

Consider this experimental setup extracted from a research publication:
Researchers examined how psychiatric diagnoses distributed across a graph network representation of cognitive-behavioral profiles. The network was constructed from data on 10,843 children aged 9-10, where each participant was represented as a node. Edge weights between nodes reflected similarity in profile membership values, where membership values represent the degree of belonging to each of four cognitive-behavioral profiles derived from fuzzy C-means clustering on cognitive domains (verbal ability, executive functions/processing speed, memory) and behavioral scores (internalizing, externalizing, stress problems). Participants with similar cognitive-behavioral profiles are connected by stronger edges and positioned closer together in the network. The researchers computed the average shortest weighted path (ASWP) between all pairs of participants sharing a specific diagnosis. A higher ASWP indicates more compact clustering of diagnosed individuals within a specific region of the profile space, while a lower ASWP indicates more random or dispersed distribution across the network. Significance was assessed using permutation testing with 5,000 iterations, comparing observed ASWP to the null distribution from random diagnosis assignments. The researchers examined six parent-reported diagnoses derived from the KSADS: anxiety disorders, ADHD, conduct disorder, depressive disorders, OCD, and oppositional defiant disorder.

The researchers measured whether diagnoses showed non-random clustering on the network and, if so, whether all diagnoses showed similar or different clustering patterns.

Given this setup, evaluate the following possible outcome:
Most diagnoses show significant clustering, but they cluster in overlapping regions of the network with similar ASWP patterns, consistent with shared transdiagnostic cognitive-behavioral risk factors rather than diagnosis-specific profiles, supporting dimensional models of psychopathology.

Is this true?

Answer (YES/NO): NO